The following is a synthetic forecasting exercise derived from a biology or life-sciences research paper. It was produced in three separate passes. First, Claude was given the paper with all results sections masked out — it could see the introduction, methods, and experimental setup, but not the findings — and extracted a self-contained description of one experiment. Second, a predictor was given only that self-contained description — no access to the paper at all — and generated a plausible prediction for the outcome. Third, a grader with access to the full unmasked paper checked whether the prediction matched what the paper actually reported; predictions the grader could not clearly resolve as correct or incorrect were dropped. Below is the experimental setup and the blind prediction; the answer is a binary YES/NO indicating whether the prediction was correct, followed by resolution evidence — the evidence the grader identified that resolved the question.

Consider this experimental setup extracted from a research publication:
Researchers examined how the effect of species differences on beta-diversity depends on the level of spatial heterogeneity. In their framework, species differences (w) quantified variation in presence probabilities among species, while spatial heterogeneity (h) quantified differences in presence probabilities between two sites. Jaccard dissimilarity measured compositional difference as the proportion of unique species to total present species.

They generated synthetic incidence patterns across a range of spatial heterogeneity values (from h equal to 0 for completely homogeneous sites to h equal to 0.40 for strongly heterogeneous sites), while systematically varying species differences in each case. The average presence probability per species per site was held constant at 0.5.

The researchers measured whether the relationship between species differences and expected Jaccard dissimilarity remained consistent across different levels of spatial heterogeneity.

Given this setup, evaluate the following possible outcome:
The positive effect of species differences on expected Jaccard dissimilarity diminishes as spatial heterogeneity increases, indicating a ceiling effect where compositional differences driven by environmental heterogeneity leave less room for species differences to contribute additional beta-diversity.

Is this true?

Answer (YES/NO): NO